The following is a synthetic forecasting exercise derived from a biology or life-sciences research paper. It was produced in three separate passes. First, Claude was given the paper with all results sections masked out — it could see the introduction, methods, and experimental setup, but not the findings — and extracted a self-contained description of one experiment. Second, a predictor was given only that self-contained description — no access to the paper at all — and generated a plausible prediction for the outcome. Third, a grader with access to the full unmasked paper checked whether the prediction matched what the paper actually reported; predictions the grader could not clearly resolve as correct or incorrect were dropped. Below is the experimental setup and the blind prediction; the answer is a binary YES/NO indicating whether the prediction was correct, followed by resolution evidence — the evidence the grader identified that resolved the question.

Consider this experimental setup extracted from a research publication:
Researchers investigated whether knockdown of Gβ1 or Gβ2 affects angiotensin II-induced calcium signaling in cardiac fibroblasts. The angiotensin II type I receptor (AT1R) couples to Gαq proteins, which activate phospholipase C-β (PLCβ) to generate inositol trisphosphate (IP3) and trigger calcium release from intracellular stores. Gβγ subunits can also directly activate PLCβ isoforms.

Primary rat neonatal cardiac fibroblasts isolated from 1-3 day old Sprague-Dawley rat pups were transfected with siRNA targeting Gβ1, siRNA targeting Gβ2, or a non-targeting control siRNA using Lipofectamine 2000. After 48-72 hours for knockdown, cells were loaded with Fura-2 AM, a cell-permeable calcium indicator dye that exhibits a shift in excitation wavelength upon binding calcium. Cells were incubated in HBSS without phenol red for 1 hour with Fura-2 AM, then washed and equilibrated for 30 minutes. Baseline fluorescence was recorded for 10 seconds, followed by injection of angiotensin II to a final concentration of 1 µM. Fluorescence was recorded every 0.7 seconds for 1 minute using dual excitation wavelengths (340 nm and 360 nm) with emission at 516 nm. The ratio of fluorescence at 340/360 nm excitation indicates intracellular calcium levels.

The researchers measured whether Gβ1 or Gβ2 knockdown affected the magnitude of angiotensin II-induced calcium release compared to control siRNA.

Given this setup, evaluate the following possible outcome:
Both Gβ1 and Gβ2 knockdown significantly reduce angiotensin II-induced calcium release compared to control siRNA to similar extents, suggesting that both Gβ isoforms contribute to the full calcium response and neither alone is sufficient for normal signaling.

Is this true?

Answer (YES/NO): NO